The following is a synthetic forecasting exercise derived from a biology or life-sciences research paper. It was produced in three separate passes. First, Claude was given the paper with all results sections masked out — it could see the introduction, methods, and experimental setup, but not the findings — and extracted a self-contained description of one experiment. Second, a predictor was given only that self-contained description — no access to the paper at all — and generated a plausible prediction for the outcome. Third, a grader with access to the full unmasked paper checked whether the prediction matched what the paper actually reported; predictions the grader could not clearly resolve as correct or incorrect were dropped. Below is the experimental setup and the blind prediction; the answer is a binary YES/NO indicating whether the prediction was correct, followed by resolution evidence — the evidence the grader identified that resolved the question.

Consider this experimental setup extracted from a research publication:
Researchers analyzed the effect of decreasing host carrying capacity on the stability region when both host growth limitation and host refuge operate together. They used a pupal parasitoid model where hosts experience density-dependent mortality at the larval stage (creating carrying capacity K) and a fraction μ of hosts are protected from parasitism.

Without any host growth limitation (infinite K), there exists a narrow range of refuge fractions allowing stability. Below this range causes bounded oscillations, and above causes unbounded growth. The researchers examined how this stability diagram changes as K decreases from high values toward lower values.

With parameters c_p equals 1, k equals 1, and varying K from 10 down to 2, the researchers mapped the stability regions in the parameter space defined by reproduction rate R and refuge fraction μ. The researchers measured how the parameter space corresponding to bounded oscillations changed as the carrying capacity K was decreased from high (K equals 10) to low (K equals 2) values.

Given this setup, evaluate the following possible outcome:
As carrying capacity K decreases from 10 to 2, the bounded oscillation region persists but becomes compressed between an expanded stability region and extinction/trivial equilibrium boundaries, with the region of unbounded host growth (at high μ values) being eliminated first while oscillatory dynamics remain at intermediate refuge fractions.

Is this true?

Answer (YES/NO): NO